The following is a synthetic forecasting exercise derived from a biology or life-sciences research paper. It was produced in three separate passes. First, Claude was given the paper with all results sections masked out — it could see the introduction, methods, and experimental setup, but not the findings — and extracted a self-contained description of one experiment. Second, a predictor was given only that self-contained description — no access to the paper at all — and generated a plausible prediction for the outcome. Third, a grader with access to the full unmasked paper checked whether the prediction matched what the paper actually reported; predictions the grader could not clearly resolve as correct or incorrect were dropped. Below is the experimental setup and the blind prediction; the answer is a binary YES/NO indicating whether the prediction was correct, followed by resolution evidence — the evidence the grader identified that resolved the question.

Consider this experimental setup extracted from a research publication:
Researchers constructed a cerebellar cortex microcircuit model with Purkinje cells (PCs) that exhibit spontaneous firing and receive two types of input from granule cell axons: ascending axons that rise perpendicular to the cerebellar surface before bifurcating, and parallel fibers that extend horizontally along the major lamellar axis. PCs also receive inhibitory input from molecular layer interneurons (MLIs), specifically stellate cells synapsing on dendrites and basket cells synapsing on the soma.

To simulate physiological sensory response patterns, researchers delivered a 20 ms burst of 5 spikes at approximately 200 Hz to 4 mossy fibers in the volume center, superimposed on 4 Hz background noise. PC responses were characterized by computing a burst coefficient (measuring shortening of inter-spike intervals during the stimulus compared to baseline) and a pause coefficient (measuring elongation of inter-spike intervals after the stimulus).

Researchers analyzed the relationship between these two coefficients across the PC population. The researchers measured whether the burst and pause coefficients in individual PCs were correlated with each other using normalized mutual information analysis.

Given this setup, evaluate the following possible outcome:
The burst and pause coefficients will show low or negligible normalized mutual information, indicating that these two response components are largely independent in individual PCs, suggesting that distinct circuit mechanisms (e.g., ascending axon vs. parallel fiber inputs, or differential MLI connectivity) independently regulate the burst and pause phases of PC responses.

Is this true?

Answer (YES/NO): NO